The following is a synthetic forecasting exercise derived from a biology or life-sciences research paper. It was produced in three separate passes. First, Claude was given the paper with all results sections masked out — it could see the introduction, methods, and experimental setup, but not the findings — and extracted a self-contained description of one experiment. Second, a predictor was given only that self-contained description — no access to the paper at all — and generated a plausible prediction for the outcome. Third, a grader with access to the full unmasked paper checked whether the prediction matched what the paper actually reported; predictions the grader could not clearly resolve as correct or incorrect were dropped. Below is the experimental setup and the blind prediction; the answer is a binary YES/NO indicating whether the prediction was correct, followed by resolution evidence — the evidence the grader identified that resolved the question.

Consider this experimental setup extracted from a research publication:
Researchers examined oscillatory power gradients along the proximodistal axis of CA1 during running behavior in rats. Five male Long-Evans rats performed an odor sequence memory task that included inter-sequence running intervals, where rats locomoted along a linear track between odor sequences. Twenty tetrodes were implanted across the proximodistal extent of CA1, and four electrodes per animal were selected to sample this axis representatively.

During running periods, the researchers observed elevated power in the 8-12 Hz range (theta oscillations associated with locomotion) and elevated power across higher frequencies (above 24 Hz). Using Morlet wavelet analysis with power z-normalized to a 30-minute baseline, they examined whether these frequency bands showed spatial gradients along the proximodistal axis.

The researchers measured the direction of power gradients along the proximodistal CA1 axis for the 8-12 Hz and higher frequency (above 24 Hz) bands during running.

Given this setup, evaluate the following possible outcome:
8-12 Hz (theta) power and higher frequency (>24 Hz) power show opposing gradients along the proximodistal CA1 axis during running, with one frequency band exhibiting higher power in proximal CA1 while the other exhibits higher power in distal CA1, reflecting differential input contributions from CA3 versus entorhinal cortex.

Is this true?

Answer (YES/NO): YES